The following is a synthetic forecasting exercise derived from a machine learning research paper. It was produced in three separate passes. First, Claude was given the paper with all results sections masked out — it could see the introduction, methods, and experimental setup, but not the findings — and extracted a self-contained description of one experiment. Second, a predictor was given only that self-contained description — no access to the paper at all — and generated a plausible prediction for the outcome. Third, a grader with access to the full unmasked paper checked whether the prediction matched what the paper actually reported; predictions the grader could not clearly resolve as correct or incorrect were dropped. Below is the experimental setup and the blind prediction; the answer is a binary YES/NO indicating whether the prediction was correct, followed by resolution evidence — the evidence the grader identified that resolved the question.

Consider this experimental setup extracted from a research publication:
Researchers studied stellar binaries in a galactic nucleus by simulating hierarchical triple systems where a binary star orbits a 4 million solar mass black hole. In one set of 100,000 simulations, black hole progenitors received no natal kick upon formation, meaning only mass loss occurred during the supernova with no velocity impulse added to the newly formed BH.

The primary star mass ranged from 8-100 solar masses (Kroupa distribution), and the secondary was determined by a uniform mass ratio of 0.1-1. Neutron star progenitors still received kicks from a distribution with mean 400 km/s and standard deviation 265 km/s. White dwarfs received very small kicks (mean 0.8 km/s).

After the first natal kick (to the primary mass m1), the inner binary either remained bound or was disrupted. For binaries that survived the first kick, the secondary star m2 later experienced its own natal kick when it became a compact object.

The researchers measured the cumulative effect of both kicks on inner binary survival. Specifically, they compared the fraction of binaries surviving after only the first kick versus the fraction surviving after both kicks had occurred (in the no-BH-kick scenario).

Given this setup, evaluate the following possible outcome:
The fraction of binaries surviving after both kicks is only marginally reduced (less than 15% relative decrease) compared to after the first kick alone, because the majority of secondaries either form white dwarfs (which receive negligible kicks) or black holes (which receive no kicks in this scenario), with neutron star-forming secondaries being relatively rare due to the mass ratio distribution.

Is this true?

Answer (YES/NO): NO